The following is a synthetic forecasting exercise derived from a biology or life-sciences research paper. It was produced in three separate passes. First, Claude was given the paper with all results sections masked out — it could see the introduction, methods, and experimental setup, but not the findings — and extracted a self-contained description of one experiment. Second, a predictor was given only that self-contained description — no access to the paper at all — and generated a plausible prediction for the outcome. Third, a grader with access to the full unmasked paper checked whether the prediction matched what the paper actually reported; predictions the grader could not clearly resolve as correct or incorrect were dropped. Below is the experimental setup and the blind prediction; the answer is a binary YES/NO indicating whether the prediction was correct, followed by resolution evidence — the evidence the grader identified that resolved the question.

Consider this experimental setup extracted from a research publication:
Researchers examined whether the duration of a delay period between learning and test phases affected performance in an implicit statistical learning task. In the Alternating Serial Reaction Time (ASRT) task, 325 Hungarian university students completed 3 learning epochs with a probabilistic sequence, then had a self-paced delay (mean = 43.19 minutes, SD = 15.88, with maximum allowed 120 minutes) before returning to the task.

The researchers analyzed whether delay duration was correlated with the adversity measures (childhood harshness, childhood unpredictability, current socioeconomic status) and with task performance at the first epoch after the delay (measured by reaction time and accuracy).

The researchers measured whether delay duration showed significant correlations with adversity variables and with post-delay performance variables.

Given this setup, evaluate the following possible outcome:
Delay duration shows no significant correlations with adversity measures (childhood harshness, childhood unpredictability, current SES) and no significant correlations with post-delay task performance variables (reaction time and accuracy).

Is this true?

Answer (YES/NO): NO